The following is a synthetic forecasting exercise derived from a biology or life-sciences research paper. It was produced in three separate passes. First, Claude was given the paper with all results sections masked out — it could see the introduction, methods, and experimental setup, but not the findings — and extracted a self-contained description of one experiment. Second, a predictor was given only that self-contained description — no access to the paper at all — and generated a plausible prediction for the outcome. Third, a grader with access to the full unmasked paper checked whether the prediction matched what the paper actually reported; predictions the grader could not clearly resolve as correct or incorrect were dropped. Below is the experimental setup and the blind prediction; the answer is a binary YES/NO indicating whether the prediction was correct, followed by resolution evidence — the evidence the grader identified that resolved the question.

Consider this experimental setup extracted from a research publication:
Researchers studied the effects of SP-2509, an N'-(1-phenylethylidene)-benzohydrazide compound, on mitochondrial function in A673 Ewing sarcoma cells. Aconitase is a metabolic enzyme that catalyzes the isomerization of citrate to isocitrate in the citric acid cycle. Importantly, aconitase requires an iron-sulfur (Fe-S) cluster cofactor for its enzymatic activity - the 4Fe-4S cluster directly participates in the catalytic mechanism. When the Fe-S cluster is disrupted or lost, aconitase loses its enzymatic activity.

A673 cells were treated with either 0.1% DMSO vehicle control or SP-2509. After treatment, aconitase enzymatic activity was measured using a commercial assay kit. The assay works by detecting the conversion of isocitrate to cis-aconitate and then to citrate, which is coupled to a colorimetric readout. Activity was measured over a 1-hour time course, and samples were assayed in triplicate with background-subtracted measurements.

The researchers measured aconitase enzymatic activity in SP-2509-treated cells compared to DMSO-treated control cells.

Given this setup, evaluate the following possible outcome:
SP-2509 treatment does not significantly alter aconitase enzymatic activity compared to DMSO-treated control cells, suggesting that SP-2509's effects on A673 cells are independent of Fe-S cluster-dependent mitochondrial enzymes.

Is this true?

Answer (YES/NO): NO